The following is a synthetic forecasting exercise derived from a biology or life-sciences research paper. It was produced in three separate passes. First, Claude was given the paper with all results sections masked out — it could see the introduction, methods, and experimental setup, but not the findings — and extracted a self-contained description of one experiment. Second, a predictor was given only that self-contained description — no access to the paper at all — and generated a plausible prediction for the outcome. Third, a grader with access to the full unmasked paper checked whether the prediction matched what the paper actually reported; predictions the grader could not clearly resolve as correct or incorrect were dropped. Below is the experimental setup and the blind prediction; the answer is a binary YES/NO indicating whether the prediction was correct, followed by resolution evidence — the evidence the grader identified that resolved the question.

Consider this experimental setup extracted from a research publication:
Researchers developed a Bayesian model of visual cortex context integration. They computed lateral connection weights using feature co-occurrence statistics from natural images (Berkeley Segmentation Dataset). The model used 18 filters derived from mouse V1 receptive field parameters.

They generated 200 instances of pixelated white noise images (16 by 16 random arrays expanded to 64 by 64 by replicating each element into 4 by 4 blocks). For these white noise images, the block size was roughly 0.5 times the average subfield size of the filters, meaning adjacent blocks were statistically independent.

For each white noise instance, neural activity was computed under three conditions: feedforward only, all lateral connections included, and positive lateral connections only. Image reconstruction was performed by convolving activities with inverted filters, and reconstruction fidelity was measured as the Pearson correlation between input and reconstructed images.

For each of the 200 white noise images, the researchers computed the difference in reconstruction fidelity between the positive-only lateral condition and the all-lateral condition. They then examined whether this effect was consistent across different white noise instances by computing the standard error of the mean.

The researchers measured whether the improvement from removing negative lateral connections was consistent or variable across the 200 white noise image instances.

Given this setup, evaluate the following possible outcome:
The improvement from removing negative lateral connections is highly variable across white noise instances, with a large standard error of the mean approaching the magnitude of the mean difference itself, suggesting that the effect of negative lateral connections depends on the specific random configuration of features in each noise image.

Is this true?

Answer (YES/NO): NO